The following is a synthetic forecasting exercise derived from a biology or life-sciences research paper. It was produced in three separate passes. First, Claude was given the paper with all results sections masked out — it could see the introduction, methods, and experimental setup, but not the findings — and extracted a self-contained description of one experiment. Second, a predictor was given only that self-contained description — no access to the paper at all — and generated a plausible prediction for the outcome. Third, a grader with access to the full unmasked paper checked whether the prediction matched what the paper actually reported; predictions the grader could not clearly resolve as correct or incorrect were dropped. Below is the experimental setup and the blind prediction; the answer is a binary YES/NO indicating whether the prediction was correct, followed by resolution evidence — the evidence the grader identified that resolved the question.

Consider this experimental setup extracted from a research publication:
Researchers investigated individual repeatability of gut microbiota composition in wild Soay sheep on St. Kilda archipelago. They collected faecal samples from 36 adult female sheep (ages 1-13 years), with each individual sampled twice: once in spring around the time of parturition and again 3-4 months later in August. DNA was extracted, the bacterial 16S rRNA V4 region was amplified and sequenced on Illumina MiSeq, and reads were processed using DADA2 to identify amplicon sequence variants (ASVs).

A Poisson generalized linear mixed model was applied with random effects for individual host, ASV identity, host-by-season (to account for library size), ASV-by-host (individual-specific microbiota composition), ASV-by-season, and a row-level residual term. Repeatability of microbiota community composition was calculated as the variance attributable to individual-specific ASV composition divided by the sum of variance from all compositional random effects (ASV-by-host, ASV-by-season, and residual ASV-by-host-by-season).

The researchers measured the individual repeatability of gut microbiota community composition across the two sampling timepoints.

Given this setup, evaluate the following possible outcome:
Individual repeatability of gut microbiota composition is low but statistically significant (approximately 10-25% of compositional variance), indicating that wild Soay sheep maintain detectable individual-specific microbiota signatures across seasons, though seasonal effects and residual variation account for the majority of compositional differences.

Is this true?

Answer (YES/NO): NO